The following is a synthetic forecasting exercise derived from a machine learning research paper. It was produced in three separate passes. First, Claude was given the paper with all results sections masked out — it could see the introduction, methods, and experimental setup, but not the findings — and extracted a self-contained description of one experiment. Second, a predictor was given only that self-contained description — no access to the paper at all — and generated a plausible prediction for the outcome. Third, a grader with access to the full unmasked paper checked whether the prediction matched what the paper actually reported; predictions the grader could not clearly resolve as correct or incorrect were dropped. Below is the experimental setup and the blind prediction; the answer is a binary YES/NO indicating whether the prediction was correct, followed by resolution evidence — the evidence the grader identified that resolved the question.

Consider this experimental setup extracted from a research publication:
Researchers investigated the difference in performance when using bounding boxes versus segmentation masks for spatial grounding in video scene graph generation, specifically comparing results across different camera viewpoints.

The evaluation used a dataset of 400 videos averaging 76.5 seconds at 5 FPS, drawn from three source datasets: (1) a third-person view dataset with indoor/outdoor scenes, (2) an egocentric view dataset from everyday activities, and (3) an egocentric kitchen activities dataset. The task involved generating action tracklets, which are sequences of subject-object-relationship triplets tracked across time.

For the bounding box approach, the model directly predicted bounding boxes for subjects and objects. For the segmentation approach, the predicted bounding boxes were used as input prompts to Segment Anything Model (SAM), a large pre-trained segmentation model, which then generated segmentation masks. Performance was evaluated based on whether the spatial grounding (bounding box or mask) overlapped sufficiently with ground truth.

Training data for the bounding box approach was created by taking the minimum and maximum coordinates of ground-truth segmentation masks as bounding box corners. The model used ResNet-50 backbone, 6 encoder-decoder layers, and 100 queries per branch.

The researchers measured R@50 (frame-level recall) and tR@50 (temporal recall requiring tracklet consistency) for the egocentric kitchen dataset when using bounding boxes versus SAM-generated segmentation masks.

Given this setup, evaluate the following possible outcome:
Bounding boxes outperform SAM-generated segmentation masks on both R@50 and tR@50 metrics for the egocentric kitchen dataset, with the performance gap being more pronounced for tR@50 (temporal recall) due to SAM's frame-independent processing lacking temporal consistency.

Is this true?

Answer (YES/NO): NO